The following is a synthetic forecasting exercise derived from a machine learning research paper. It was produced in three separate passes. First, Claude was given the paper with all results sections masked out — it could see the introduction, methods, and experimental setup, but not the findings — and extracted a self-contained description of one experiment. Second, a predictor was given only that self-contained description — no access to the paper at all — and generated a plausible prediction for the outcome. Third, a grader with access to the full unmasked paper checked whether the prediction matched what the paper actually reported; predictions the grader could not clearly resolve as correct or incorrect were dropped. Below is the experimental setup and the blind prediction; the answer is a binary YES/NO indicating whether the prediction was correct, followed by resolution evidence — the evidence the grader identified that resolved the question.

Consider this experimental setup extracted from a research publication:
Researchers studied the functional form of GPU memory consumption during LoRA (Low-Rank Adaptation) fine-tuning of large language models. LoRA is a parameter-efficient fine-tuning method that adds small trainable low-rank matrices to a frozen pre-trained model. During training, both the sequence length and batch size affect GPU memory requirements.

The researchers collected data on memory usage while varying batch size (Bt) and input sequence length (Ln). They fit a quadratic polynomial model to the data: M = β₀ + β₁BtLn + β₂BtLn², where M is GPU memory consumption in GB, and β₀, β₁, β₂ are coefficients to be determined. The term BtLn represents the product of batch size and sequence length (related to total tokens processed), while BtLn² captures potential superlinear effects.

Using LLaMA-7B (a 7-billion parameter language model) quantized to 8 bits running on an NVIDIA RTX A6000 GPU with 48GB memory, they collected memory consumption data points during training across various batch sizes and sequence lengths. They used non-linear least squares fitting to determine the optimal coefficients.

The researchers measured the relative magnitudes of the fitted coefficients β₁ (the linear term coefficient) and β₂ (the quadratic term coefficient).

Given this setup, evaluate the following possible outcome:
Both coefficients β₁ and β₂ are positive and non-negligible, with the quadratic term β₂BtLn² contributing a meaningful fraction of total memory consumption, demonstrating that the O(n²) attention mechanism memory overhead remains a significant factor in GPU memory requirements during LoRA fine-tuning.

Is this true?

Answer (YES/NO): NO